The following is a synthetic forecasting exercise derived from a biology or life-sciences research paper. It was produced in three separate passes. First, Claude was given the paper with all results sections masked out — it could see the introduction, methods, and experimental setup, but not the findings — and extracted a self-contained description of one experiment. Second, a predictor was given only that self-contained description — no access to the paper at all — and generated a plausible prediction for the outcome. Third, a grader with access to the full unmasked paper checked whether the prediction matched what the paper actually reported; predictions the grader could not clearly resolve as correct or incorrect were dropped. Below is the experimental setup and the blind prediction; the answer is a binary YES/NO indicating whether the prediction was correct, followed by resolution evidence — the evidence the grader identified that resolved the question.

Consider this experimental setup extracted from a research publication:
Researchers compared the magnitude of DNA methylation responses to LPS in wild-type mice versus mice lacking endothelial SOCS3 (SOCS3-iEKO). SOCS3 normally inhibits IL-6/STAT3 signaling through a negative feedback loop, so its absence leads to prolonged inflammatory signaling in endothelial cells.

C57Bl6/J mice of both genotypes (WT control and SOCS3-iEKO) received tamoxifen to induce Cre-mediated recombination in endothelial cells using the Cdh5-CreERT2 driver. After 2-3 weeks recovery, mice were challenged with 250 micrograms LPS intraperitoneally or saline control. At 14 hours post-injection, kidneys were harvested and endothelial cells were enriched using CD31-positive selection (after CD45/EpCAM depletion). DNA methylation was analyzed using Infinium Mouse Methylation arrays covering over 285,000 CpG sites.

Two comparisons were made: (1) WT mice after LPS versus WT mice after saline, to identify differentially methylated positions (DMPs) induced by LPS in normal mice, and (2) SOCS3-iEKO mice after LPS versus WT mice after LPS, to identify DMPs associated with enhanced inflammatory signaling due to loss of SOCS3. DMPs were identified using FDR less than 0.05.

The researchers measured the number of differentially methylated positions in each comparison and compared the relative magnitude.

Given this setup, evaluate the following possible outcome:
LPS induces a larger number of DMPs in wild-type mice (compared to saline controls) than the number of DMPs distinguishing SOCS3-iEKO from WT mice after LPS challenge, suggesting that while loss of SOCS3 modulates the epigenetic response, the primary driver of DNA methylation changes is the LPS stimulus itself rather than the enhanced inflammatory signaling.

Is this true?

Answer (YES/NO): NO